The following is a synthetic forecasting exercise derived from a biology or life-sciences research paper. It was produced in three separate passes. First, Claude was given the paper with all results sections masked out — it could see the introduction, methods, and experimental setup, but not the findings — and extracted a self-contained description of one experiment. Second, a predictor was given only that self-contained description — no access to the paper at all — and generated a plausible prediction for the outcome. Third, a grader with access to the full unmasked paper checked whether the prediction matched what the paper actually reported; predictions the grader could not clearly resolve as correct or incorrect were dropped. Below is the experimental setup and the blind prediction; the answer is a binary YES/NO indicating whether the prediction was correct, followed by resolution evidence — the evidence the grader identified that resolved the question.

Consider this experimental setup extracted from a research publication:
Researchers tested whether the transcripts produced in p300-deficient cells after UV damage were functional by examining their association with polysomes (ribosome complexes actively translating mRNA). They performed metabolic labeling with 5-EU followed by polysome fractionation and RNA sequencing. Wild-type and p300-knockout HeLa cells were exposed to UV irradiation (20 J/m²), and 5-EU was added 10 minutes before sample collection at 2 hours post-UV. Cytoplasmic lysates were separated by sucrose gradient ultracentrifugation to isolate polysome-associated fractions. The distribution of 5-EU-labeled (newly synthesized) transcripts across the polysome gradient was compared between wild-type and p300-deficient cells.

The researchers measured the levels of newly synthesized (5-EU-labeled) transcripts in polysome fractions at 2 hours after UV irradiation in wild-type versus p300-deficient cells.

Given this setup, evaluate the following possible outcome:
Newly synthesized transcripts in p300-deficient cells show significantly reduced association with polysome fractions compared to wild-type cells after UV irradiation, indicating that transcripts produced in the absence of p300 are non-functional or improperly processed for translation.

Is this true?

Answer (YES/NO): NO